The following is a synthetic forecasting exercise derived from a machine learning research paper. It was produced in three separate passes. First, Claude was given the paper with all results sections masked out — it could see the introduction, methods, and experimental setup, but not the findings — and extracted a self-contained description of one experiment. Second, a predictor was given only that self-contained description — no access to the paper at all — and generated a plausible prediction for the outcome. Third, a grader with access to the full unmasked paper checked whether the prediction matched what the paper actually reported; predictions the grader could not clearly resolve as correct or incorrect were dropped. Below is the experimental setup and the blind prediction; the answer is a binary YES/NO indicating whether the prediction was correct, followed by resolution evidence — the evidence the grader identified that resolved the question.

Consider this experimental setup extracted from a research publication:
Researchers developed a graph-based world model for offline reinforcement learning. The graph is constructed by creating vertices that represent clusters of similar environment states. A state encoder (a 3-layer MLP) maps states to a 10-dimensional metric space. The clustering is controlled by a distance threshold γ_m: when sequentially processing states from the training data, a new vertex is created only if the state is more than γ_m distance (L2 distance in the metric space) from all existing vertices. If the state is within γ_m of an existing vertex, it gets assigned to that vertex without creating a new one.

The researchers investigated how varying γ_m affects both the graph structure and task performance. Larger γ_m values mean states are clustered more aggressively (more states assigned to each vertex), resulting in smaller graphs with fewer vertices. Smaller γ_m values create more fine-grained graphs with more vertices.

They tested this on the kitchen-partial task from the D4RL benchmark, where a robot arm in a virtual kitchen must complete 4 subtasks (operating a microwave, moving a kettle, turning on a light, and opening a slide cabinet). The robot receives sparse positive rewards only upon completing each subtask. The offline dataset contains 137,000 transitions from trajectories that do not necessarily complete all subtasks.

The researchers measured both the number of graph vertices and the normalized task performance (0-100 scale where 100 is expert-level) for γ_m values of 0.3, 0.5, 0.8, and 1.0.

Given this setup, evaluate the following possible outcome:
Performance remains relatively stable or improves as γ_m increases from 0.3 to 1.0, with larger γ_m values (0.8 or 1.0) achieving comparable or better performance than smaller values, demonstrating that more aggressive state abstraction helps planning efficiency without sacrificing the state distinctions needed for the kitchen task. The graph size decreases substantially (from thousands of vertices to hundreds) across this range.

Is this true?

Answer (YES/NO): NO